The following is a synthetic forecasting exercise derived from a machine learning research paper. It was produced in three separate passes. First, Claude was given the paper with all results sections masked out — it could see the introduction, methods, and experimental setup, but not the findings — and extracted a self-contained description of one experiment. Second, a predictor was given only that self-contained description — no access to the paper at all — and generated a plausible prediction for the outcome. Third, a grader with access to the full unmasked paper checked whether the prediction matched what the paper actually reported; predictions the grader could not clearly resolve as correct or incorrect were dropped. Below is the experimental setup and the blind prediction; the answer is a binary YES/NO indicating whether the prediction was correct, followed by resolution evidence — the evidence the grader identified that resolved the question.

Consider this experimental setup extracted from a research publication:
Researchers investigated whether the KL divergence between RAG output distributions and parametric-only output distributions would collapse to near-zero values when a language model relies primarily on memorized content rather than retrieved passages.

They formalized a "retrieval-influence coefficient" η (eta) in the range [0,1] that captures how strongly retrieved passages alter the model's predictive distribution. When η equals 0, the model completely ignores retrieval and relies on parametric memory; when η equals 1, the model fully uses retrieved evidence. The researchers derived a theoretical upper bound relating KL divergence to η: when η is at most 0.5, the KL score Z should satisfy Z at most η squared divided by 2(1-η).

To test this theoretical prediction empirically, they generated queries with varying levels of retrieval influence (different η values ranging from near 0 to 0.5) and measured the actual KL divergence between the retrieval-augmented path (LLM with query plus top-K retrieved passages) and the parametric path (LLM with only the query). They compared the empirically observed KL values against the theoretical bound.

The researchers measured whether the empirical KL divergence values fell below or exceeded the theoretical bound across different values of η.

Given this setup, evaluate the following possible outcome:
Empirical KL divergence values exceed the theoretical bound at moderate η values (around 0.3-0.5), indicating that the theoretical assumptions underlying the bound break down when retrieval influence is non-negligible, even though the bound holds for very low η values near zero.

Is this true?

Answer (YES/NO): NO